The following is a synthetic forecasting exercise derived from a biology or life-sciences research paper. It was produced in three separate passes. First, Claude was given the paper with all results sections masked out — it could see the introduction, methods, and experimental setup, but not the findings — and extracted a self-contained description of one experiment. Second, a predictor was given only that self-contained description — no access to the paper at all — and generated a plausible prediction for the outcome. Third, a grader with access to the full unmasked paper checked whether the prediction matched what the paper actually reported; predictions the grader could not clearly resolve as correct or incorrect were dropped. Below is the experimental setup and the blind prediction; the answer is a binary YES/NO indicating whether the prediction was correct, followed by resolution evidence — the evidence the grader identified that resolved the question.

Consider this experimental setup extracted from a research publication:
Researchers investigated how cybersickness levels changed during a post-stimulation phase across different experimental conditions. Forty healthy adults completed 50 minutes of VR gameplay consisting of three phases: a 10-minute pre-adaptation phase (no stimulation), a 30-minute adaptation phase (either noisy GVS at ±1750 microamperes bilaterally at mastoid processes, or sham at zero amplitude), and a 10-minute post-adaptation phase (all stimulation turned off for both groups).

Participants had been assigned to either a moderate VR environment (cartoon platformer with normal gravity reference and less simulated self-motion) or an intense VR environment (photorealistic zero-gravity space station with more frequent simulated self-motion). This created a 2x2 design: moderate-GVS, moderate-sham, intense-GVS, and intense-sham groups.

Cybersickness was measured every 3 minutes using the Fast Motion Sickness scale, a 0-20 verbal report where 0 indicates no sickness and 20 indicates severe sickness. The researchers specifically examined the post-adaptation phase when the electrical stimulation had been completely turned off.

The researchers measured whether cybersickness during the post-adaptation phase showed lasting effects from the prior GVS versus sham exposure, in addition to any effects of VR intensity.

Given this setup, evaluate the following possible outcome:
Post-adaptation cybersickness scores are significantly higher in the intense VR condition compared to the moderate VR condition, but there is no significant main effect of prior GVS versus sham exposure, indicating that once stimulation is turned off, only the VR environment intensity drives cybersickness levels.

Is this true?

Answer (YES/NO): NO